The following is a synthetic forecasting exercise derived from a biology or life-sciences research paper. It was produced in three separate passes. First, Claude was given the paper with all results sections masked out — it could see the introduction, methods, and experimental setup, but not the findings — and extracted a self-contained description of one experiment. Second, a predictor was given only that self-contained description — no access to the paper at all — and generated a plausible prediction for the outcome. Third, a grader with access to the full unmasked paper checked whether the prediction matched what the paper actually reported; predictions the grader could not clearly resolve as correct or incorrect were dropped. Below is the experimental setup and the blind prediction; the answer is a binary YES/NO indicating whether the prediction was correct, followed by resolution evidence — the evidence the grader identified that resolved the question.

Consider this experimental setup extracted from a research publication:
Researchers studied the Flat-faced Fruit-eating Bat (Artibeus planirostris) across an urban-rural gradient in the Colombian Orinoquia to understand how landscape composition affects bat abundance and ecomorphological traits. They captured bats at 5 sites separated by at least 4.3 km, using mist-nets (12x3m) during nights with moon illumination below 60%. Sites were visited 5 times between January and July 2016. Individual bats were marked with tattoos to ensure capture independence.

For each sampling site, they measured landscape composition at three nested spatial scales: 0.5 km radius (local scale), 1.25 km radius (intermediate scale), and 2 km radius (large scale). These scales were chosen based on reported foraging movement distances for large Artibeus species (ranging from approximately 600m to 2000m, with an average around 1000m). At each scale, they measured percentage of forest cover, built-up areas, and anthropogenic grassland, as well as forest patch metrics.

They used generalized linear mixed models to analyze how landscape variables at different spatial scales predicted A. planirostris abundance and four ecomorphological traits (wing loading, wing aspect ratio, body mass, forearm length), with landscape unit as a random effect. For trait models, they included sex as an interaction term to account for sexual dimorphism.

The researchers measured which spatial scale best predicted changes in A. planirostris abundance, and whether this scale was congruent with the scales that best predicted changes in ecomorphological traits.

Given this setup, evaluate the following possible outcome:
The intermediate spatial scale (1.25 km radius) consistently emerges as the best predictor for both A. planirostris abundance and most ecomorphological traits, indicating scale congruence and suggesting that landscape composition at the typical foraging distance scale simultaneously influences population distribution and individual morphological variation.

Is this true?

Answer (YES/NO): YES